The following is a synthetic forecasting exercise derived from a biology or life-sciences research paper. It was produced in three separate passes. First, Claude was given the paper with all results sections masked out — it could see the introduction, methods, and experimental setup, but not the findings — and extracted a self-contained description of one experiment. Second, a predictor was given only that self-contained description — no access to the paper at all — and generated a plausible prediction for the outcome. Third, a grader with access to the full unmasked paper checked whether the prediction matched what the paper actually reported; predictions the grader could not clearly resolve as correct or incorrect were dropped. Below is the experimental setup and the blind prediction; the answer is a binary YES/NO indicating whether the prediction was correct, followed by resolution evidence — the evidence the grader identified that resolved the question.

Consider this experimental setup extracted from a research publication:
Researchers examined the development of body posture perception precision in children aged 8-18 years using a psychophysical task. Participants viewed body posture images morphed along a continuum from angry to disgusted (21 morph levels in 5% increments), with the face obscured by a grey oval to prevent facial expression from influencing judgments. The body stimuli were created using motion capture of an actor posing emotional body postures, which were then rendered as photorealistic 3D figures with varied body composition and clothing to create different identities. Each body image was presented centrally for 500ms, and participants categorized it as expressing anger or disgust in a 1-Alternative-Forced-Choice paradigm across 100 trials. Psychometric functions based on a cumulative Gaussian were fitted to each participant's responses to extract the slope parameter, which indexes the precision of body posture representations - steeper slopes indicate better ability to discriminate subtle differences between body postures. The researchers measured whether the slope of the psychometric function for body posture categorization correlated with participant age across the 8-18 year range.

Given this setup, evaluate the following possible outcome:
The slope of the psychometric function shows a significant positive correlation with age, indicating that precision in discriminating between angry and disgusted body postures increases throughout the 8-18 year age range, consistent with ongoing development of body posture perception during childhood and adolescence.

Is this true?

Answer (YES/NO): NO